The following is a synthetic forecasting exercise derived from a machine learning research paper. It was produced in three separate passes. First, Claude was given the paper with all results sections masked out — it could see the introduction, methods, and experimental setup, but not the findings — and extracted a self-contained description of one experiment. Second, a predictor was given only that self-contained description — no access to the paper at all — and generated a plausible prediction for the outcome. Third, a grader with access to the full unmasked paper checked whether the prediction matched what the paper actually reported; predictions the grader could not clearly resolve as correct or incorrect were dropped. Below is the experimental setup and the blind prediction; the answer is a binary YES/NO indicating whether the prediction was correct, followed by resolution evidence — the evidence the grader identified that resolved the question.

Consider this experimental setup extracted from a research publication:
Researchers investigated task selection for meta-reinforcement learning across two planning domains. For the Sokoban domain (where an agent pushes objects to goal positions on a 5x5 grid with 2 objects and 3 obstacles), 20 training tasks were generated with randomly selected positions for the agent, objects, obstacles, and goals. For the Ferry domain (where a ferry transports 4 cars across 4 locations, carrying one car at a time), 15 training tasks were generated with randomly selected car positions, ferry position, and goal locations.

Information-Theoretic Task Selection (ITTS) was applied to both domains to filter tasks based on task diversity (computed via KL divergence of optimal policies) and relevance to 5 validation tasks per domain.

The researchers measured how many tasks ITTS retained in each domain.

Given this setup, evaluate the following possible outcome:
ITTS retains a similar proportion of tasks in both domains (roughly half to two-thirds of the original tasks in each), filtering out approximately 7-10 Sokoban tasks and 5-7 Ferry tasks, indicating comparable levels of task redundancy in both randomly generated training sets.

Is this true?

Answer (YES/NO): NO